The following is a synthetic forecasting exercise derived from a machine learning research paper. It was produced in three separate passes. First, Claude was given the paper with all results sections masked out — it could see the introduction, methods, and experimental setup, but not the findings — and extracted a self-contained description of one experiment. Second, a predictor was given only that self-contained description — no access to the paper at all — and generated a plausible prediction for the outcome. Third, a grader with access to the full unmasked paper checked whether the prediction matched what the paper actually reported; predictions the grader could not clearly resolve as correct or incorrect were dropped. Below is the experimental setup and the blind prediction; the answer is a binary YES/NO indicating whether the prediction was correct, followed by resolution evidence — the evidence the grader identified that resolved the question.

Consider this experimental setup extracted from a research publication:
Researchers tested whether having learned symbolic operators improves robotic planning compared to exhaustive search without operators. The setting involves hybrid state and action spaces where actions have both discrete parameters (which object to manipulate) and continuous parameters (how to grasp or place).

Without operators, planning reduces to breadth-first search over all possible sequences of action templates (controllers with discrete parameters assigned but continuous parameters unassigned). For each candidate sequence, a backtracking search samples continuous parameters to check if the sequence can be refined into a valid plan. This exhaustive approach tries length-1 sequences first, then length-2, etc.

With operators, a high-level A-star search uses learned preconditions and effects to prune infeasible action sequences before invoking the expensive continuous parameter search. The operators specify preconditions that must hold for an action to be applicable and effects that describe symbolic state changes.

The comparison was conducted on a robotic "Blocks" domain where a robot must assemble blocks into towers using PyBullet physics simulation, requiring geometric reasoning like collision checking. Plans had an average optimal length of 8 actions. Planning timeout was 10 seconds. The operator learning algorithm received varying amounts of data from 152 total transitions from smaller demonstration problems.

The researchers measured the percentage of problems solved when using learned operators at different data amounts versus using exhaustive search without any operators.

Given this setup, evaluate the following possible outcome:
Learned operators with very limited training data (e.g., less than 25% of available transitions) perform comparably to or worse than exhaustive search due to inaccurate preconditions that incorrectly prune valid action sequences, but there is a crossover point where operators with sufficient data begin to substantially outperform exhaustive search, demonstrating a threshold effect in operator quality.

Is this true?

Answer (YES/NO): YES